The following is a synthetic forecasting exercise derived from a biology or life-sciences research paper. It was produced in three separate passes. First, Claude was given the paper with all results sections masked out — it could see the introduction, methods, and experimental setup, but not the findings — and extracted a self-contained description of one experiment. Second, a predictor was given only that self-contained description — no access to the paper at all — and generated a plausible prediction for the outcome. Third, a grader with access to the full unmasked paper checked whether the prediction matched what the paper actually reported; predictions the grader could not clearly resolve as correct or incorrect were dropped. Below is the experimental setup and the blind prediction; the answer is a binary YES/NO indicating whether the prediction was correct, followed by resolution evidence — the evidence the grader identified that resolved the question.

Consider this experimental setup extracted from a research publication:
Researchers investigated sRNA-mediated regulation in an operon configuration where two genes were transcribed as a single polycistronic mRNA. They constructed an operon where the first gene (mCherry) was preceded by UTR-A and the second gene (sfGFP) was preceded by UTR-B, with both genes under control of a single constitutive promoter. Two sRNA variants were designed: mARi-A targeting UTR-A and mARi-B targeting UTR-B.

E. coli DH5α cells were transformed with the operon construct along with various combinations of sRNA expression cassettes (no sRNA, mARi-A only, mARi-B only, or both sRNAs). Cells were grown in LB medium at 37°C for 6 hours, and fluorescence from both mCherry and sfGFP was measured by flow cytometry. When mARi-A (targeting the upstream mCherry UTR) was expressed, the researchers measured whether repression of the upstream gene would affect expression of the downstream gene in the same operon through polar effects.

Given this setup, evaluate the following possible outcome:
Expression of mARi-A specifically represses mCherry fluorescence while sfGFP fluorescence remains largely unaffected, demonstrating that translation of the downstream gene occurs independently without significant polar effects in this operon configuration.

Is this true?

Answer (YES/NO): NO